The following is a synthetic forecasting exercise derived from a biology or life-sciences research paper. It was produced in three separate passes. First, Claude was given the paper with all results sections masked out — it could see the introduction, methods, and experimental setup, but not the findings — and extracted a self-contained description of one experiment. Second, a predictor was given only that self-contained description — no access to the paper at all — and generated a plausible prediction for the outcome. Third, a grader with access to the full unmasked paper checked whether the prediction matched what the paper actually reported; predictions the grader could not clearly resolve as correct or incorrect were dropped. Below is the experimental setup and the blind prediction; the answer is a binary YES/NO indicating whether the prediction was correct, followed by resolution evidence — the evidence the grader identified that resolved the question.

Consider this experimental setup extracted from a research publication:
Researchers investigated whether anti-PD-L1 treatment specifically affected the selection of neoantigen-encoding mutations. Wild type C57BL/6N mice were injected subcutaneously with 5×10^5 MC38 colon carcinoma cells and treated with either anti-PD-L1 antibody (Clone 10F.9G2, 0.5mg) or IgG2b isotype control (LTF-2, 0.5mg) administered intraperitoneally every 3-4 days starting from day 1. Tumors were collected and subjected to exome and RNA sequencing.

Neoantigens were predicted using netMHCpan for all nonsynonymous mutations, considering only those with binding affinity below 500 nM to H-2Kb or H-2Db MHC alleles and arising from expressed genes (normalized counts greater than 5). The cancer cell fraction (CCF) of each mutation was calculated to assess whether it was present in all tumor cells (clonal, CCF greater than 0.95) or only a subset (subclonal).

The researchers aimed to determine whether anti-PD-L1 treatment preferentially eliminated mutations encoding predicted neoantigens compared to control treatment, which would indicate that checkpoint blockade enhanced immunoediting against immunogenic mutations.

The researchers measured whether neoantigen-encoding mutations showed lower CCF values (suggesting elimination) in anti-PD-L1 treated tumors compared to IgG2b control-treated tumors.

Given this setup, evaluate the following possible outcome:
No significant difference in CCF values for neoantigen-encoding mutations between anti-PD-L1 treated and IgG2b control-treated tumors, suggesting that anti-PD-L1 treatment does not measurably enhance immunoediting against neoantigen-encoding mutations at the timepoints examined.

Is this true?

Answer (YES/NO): NO